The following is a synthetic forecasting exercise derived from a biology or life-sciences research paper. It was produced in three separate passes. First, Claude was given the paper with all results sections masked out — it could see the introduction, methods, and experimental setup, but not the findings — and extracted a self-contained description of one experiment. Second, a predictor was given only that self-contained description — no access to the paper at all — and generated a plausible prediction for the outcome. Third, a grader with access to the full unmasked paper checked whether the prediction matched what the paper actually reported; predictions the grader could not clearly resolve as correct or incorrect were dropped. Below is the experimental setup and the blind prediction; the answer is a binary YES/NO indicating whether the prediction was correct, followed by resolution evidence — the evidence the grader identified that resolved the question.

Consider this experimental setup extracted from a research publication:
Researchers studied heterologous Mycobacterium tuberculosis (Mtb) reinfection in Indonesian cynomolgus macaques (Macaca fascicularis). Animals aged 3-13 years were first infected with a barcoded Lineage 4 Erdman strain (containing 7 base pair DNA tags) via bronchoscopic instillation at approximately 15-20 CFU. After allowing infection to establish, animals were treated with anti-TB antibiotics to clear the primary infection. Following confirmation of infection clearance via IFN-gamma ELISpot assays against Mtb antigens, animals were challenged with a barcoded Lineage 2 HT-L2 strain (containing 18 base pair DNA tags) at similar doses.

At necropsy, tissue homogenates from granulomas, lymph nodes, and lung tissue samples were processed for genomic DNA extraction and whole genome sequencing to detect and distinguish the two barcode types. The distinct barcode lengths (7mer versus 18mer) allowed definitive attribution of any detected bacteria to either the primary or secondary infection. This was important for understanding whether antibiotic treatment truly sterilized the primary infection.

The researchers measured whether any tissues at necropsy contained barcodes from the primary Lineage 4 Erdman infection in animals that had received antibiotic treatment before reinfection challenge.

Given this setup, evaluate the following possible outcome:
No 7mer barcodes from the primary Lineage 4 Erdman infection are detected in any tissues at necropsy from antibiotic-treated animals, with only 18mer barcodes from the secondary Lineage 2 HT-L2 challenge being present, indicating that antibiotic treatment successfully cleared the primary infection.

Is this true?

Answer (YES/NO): NO